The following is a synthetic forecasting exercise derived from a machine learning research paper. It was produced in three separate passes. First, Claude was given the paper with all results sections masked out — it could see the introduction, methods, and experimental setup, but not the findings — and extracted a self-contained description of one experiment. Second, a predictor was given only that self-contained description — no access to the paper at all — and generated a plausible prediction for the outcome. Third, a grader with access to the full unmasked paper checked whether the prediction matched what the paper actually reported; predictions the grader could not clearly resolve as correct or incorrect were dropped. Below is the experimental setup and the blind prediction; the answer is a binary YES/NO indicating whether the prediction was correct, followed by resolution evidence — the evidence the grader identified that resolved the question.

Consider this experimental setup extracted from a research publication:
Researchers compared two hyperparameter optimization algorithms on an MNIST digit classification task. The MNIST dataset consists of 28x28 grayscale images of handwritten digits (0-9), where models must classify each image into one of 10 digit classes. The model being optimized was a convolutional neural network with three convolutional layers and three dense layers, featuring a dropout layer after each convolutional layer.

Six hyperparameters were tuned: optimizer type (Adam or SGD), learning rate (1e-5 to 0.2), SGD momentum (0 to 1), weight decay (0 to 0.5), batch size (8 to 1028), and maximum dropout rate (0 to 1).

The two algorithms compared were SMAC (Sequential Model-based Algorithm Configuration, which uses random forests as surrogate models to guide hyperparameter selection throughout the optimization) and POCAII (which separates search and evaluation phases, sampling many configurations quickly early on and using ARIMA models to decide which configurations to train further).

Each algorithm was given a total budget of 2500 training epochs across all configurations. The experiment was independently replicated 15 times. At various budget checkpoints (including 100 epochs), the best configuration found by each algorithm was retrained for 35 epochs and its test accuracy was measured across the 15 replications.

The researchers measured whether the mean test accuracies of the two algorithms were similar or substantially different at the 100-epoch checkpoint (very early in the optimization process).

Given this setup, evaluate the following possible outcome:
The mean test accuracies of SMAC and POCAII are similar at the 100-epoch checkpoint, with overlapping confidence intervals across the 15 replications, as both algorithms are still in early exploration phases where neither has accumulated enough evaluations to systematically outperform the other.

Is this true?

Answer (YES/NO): YES